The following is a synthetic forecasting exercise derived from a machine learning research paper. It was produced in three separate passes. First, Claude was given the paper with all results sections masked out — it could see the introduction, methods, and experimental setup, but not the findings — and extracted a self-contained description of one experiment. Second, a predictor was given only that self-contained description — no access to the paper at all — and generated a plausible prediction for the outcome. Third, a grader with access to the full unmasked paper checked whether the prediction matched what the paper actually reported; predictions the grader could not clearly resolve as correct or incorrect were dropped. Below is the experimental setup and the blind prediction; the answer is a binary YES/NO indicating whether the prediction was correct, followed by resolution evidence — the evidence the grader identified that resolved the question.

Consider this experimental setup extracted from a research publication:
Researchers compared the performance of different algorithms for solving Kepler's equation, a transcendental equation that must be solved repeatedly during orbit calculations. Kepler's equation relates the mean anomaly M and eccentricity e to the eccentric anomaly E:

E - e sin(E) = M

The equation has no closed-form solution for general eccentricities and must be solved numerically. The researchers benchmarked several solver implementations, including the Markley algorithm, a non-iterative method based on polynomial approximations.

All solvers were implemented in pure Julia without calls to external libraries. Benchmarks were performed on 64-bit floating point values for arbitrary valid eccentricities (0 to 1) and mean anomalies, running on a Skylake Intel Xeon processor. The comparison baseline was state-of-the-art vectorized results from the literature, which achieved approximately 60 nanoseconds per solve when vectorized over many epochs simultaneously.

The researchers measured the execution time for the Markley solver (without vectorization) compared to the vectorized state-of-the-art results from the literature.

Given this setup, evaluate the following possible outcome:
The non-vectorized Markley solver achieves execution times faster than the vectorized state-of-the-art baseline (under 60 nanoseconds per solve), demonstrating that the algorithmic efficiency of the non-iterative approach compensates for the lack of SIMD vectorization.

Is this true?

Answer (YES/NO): NO